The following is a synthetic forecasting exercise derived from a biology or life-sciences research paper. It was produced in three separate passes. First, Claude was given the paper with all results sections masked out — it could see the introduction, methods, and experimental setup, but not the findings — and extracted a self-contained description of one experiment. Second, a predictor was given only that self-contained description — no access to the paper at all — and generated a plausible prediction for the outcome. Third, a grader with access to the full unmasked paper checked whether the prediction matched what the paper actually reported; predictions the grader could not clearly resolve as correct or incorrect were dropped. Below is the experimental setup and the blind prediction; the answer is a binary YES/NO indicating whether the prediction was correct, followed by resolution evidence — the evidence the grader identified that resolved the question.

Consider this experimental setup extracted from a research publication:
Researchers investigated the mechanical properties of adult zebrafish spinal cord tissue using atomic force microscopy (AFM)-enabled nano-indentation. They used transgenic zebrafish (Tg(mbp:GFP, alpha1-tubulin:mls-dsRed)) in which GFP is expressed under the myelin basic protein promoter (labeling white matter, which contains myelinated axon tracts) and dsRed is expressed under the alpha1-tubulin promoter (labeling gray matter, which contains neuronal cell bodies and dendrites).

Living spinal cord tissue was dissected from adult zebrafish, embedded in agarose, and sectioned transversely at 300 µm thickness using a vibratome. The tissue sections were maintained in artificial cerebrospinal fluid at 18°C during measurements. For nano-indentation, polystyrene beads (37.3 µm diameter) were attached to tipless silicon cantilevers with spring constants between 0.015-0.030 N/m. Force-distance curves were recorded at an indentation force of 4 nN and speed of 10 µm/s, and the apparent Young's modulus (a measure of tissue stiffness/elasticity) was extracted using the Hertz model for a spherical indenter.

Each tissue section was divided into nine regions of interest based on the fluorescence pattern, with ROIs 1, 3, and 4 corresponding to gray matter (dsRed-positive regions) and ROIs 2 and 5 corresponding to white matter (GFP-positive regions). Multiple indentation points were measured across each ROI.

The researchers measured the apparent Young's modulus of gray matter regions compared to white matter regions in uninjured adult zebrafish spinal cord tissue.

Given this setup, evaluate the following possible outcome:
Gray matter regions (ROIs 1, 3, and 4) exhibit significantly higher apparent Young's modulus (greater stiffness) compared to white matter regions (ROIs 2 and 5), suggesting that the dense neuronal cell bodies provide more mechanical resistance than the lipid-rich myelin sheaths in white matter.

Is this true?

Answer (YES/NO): YES